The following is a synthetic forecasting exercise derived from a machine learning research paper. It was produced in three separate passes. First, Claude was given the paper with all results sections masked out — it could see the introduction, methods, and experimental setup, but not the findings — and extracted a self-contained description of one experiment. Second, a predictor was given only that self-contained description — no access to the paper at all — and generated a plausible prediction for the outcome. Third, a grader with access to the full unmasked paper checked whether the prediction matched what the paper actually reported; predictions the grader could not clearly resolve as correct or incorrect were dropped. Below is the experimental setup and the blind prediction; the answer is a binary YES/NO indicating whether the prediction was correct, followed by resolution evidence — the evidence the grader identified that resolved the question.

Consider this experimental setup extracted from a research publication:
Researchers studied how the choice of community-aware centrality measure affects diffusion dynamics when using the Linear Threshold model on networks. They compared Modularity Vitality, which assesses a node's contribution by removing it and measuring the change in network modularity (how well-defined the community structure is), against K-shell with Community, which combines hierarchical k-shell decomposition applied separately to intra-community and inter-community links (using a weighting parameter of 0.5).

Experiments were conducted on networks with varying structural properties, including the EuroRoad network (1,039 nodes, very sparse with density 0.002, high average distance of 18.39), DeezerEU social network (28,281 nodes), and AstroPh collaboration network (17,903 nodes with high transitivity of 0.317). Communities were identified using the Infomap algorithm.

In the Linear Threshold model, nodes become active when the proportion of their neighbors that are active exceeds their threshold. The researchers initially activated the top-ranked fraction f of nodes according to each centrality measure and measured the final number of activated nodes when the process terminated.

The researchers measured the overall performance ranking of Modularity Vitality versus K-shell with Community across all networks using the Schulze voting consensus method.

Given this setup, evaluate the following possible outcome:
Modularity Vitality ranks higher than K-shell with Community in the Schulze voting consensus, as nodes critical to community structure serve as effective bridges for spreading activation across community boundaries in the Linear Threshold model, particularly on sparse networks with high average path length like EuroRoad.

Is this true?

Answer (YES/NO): NO